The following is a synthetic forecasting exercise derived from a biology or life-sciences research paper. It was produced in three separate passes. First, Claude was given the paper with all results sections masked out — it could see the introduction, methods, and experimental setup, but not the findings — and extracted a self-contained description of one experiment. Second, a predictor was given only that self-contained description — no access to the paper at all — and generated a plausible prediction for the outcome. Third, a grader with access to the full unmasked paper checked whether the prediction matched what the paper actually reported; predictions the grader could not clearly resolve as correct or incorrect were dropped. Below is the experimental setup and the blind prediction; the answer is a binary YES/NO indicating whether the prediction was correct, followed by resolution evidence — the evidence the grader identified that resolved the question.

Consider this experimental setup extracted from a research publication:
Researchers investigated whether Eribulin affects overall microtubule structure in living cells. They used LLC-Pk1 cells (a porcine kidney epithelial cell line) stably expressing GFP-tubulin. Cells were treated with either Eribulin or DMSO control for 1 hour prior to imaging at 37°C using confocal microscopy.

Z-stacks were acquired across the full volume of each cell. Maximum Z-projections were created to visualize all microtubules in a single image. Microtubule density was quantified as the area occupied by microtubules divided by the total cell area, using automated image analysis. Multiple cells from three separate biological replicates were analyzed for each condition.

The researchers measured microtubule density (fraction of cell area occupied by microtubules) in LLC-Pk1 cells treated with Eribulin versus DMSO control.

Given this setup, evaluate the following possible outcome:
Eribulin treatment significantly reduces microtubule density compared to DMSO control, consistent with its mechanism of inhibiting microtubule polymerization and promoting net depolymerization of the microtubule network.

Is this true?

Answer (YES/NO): NO